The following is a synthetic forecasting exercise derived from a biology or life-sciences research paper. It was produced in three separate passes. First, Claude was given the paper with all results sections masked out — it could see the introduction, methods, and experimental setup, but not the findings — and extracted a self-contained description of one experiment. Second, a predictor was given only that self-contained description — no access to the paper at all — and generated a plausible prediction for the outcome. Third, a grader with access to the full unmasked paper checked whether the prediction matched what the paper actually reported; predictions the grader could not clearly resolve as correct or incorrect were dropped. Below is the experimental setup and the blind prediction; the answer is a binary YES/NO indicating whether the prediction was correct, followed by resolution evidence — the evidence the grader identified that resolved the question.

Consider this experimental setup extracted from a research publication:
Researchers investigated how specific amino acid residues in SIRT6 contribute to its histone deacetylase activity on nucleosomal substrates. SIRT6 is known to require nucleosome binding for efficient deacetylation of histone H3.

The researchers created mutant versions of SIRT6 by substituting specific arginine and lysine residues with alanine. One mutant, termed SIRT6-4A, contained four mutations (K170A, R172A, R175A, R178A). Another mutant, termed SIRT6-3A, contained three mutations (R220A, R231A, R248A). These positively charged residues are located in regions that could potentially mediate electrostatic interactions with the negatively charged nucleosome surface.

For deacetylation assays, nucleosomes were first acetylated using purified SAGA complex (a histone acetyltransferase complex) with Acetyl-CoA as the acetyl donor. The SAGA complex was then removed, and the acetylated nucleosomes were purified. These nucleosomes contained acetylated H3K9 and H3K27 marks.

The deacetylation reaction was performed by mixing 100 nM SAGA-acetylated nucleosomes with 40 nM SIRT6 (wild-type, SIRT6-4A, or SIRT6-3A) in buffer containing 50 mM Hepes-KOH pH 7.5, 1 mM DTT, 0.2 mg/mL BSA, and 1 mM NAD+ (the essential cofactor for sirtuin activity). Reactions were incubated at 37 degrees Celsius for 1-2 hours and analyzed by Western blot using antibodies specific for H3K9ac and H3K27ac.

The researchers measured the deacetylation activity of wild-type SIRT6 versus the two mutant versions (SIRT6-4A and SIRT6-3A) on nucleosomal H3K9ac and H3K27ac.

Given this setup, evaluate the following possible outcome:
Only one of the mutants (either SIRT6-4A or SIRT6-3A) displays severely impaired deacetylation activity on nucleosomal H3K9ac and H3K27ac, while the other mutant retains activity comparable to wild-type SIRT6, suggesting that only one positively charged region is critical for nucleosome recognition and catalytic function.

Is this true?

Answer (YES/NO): NO